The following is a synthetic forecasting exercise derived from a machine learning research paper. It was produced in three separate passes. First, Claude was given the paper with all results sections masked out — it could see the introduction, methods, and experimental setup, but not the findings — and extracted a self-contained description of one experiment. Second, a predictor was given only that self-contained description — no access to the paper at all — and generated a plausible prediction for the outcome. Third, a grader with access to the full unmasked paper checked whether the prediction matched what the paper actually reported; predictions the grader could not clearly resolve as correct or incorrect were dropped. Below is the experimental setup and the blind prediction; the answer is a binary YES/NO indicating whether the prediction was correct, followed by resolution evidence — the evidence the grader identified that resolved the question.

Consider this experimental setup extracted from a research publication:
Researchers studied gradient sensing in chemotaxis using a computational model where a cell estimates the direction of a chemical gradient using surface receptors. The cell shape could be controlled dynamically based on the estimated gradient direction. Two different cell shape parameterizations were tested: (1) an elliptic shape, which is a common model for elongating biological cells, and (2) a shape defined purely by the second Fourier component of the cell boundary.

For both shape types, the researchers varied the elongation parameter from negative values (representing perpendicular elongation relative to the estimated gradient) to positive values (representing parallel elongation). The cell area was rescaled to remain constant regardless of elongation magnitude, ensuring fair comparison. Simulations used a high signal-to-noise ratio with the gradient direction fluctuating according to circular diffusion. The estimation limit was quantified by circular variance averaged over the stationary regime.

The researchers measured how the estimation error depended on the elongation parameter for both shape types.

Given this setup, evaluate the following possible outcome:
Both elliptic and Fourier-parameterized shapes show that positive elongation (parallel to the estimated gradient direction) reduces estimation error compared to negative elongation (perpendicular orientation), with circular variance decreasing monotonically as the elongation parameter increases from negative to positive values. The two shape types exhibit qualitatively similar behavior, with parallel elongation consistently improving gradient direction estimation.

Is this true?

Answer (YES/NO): NO